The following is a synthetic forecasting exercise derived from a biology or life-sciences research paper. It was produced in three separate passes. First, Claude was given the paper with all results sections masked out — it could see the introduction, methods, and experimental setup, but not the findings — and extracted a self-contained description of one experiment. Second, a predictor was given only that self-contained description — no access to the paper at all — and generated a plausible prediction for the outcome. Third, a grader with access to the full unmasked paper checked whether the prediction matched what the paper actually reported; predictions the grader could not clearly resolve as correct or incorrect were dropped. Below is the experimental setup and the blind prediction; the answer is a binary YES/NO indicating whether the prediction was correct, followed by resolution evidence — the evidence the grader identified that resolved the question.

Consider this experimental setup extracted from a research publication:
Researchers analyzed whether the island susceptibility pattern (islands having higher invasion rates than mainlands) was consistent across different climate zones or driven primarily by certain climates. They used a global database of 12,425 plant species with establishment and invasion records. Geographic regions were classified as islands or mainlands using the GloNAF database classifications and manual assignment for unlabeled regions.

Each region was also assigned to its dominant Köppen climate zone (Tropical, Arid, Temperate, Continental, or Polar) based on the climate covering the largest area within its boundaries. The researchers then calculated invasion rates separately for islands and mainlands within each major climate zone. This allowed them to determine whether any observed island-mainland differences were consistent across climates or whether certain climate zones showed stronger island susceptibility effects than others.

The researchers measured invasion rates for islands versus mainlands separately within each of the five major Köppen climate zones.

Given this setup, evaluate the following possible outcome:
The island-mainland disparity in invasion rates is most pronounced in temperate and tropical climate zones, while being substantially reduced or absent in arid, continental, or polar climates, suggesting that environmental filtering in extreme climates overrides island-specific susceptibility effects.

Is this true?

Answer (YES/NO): NO